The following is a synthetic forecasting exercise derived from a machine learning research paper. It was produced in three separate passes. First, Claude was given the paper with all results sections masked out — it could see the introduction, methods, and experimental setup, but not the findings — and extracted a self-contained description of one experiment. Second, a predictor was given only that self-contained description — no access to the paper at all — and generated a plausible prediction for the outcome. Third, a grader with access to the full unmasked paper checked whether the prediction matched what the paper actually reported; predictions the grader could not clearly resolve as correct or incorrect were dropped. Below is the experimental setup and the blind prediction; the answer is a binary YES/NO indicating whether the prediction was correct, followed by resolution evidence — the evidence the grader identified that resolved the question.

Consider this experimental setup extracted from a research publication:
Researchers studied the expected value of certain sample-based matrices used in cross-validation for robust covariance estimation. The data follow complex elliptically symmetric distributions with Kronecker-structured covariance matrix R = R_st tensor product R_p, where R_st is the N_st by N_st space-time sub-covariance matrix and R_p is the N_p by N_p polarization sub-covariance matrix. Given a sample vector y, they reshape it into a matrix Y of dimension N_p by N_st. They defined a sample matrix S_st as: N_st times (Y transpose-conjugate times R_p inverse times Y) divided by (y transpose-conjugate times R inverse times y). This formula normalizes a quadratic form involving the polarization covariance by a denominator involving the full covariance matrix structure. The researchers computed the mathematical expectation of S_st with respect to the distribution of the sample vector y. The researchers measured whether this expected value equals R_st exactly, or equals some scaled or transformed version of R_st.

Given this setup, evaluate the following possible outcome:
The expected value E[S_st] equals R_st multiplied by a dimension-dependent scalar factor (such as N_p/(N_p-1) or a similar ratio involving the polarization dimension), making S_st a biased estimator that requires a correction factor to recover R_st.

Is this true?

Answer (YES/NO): NO